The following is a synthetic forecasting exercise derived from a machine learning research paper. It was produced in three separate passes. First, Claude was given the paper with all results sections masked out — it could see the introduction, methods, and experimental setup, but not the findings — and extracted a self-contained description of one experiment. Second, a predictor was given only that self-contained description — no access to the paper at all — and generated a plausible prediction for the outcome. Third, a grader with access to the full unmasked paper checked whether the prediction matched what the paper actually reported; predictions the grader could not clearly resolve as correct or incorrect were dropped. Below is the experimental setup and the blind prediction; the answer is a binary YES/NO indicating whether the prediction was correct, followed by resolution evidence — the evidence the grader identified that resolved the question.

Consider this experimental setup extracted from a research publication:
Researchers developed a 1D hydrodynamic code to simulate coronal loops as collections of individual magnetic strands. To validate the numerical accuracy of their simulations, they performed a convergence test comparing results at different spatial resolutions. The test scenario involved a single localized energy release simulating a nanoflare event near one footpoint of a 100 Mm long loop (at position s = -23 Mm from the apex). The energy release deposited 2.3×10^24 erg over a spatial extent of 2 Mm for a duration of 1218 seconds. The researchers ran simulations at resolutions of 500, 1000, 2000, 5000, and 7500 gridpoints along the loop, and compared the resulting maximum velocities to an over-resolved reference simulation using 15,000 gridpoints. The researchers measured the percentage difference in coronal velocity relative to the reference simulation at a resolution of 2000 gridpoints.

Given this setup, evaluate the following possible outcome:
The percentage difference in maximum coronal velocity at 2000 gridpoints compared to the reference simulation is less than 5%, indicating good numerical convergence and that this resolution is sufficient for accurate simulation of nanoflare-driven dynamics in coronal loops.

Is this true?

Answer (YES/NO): YES